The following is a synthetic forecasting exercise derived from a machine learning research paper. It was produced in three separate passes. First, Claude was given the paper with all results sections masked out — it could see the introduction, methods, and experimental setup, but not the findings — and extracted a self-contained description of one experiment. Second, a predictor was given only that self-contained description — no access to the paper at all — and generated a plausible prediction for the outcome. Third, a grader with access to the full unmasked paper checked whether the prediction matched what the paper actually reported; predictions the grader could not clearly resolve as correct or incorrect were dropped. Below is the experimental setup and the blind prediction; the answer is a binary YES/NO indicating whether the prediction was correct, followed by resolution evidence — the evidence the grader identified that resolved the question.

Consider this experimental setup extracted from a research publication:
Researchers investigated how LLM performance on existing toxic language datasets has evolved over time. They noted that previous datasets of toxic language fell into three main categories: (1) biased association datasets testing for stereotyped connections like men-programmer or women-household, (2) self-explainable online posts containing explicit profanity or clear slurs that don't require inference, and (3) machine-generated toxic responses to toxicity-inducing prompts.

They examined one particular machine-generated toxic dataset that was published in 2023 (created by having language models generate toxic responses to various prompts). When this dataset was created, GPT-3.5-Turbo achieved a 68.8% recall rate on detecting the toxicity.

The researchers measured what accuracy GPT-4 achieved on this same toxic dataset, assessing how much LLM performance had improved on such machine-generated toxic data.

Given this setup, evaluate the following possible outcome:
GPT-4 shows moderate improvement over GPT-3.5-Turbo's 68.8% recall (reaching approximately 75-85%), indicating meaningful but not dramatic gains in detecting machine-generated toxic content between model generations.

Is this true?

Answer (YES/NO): NO